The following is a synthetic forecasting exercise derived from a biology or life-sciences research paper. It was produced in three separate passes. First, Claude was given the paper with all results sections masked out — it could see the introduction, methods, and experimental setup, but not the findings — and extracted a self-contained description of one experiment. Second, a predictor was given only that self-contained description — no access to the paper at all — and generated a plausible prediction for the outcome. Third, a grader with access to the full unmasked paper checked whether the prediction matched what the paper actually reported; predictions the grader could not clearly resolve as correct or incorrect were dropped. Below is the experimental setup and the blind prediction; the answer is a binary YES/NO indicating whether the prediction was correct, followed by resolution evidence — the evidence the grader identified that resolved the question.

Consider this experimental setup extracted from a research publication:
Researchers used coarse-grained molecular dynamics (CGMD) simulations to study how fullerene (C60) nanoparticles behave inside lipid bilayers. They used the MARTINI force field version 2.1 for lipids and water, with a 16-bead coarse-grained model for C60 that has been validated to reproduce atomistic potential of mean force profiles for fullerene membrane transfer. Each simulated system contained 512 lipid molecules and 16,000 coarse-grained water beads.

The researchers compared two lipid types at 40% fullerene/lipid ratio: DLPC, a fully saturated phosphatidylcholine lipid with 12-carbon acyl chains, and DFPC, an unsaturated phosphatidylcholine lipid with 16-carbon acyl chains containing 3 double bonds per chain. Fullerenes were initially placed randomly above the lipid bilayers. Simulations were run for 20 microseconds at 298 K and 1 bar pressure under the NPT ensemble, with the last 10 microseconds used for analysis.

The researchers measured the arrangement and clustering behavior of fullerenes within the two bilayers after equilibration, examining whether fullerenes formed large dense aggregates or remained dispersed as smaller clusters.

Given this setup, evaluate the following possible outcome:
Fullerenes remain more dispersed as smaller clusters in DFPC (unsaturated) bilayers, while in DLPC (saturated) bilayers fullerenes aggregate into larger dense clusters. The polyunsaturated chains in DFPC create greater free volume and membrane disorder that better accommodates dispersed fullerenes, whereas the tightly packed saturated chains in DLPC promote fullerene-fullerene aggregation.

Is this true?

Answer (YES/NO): YES